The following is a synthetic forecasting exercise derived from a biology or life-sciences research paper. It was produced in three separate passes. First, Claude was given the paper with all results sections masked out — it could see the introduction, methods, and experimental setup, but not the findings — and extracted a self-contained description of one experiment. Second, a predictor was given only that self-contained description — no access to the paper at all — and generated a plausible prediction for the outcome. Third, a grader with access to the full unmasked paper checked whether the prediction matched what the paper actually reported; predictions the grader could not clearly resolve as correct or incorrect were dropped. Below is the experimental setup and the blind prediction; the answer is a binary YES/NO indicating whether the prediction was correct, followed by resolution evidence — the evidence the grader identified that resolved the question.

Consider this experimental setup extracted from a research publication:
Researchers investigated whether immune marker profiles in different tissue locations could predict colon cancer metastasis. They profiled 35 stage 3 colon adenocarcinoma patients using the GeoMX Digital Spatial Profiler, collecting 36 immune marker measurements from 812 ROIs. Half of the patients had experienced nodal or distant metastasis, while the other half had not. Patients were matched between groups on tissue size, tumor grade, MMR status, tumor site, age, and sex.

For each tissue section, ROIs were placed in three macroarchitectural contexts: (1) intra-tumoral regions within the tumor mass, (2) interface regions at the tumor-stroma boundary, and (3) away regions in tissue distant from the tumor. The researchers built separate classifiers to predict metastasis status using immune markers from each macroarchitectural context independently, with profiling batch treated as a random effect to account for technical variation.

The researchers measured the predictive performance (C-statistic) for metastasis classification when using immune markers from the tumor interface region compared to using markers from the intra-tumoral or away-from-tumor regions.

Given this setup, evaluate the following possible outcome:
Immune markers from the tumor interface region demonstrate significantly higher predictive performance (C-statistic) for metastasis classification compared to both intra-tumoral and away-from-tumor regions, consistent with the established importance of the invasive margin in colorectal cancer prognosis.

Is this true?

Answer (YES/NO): NO